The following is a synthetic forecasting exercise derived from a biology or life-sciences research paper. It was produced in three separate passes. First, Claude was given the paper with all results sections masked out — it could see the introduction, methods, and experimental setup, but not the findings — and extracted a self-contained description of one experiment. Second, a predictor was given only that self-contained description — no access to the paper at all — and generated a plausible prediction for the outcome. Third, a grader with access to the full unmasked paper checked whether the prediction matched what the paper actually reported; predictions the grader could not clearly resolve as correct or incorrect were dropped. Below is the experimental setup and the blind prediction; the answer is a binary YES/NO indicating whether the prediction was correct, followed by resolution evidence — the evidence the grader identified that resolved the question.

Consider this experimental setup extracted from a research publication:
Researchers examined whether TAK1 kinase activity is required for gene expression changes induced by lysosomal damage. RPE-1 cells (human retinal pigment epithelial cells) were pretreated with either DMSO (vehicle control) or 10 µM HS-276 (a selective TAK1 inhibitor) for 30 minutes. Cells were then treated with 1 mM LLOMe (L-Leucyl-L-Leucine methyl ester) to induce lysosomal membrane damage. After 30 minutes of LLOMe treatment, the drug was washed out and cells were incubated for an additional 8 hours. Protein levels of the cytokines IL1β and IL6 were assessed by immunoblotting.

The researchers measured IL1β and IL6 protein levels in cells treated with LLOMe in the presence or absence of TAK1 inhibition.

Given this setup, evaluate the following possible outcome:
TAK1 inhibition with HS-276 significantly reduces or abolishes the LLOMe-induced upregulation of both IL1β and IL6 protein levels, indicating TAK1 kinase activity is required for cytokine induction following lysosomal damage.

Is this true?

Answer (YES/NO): YES